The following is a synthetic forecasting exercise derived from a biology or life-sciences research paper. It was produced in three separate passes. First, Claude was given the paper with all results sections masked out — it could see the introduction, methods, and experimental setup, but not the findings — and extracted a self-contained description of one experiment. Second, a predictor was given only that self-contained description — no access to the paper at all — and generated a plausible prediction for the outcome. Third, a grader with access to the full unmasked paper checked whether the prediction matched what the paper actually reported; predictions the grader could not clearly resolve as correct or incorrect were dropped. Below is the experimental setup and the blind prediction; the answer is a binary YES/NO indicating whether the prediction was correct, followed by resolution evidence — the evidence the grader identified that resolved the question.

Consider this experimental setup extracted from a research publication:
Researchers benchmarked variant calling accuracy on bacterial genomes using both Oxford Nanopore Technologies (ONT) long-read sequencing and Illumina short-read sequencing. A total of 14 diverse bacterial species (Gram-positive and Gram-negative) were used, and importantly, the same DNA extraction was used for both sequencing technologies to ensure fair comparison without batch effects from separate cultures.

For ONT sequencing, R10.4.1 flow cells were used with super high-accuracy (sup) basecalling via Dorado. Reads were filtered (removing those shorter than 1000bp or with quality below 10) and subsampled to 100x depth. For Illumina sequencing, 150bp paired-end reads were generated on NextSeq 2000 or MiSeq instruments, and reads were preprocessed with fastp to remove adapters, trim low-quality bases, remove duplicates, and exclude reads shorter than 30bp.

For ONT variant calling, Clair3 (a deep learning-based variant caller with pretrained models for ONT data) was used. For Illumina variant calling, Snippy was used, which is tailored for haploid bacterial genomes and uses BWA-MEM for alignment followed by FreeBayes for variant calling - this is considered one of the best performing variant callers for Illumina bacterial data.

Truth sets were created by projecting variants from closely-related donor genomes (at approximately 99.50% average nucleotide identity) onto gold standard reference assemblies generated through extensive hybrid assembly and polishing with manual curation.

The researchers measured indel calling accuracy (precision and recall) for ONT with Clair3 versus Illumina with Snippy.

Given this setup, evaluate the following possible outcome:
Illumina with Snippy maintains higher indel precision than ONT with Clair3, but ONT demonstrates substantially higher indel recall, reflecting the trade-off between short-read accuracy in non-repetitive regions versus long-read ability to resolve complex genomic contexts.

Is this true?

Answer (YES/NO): NO